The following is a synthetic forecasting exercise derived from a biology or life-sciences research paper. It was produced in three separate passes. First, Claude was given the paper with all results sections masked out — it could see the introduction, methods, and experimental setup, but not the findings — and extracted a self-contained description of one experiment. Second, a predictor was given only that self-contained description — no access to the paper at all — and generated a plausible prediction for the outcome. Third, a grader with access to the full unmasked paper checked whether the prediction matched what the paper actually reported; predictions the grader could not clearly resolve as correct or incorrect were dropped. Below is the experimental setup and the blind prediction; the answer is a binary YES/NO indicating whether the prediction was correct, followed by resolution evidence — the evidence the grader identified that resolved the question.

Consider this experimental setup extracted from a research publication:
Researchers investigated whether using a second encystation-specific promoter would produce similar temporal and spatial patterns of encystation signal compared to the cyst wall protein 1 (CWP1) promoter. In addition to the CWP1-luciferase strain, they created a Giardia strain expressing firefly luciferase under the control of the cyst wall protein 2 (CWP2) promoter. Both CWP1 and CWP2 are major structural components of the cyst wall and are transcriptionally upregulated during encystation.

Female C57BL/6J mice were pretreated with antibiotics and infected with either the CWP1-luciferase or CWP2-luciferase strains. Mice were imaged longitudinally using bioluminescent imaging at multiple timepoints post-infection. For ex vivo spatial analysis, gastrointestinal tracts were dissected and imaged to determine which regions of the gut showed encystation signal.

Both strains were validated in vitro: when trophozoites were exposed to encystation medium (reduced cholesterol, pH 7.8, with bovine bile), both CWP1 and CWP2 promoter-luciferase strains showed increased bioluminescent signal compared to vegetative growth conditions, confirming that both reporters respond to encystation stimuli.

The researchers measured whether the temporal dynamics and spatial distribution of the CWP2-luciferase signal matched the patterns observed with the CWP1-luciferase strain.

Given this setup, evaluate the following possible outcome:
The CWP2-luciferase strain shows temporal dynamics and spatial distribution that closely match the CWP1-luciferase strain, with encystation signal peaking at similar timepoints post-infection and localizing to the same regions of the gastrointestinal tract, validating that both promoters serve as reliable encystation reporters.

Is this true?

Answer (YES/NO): YES